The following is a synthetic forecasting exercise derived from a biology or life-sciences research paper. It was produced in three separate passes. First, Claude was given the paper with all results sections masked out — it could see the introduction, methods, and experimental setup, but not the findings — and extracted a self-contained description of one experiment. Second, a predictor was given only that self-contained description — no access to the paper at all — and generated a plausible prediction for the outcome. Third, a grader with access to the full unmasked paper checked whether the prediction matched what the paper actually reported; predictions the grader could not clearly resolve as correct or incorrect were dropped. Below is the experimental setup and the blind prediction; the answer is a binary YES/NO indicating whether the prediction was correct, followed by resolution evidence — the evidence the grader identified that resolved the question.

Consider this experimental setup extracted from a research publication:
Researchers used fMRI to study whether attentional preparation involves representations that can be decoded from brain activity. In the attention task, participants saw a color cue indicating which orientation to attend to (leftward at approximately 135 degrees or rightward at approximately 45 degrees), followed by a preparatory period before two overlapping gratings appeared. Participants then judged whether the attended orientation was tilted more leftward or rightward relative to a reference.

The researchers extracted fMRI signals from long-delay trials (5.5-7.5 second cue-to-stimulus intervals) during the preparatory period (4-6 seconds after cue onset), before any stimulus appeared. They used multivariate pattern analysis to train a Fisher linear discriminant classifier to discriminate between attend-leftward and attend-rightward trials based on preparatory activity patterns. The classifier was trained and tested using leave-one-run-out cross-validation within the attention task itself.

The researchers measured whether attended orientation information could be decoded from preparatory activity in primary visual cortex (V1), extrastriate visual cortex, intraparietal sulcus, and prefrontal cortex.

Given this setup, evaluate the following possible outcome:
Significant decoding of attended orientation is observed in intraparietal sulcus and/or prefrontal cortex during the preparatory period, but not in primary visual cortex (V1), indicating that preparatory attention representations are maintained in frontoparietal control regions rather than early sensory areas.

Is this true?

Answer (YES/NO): NO